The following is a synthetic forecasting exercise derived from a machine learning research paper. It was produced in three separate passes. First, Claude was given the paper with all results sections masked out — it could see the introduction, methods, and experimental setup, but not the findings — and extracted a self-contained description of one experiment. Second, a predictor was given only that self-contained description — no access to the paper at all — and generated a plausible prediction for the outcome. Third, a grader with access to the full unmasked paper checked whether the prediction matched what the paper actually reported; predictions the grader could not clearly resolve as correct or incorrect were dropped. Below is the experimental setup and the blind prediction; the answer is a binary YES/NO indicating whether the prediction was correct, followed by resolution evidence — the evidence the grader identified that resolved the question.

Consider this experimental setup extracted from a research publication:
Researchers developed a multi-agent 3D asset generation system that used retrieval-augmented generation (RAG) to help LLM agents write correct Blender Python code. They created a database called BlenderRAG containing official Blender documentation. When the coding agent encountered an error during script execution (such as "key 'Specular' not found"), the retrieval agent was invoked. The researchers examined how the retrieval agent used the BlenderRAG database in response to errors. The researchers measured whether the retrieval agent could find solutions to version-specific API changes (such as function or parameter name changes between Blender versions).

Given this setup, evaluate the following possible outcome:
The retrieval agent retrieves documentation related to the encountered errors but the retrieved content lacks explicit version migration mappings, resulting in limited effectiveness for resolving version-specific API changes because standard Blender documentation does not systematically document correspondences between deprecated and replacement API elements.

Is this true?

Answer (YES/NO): NO